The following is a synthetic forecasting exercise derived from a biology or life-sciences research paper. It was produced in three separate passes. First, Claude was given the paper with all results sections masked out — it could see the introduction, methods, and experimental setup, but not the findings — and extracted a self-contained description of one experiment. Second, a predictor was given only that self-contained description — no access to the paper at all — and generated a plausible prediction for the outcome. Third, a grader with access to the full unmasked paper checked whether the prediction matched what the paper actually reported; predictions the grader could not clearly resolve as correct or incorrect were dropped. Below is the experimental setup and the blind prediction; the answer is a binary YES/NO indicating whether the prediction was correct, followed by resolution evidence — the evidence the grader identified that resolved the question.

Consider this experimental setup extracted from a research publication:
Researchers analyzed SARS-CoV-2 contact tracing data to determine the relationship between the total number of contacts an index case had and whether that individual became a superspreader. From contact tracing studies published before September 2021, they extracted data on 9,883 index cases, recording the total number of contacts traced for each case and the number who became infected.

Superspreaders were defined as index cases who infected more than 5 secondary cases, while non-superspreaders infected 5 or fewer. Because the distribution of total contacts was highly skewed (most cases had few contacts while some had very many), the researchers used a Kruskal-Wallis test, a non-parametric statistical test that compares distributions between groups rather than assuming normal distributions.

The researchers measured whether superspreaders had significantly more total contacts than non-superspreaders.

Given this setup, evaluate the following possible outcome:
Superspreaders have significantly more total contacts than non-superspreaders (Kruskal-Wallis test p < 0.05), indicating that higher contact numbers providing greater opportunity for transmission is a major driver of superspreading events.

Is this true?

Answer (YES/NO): YES